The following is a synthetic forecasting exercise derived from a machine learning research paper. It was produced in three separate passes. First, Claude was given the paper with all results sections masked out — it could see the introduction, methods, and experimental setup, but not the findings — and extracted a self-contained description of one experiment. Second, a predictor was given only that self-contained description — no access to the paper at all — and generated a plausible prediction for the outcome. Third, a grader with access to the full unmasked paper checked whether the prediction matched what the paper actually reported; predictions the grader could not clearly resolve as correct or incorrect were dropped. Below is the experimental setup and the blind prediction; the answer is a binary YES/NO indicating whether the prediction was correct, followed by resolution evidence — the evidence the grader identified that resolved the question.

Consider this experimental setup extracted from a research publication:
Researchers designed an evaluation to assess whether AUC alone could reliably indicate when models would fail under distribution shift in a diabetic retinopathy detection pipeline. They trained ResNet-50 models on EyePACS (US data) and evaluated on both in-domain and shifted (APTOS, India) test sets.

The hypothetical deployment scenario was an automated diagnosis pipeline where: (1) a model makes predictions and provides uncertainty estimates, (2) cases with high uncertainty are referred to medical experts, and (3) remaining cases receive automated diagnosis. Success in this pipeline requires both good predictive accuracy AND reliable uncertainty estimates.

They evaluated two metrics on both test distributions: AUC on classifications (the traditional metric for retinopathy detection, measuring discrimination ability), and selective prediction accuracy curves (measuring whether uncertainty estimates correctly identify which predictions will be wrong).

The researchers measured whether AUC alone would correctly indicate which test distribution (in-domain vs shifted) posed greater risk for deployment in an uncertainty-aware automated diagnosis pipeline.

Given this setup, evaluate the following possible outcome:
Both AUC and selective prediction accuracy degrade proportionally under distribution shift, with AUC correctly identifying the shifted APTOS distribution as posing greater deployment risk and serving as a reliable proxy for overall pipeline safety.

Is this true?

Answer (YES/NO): NO